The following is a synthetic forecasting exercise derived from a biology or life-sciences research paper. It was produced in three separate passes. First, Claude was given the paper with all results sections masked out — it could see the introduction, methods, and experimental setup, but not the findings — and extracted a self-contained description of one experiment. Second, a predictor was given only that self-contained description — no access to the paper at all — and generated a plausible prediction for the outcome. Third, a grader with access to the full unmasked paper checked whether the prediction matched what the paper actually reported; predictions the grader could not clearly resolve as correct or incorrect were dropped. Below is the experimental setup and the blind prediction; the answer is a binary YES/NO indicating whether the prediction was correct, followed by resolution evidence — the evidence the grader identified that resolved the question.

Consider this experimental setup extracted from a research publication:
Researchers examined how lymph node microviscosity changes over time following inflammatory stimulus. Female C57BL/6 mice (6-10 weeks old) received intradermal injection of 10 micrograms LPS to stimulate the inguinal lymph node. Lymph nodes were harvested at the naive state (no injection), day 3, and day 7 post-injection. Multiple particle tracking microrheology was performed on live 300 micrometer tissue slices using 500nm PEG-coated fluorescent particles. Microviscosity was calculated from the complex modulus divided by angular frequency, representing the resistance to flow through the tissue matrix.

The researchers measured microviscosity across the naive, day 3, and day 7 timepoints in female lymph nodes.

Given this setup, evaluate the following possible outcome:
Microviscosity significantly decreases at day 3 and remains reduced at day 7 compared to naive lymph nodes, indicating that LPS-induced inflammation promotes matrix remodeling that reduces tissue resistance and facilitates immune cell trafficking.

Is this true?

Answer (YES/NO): NO